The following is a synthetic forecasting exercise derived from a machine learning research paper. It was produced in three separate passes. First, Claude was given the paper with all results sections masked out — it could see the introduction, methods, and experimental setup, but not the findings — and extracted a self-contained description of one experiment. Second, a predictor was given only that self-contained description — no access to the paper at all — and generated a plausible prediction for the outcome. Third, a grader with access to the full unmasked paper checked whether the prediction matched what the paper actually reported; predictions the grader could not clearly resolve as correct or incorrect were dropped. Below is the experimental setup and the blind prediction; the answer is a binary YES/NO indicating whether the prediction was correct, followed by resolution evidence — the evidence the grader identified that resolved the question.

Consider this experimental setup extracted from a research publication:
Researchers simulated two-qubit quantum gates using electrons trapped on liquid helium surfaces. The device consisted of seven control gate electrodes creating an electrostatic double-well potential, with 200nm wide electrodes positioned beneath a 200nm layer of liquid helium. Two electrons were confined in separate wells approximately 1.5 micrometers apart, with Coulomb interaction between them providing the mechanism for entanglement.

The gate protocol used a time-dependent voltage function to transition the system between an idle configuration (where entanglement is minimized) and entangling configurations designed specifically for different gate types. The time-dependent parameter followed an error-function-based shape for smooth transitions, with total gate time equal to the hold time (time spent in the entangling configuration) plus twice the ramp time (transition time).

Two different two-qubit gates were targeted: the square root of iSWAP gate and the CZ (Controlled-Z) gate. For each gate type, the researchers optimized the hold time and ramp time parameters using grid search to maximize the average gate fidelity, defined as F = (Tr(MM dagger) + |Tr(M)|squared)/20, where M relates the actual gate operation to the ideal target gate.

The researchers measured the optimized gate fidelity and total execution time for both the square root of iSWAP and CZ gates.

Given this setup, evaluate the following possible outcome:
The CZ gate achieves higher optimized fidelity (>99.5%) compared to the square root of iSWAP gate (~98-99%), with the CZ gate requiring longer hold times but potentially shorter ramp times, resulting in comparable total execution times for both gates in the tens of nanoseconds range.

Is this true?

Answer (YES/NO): NO